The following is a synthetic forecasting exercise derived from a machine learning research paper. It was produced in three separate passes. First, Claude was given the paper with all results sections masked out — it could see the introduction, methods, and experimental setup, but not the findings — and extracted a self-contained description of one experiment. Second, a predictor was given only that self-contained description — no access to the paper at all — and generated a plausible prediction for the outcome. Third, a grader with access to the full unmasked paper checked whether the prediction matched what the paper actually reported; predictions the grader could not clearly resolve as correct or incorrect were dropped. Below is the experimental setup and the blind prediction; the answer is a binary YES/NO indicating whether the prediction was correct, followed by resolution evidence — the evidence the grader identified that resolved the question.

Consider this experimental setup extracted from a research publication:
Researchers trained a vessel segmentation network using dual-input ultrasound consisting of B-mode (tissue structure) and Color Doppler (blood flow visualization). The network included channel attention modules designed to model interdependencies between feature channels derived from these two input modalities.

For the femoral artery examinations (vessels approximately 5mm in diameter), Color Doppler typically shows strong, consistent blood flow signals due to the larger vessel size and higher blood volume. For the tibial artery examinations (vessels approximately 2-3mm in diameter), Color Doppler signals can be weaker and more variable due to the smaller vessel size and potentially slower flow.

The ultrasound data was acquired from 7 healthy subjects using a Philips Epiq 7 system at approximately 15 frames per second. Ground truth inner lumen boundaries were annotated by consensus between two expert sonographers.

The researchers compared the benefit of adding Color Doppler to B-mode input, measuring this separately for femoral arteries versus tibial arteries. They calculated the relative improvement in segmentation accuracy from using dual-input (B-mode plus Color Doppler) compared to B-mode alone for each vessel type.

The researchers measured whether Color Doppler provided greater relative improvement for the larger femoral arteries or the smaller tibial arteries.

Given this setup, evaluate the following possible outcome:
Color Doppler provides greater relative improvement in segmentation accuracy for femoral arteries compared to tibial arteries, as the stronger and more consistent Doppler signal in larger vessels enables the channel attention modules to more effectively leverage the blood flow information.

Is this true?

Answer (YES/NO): NO